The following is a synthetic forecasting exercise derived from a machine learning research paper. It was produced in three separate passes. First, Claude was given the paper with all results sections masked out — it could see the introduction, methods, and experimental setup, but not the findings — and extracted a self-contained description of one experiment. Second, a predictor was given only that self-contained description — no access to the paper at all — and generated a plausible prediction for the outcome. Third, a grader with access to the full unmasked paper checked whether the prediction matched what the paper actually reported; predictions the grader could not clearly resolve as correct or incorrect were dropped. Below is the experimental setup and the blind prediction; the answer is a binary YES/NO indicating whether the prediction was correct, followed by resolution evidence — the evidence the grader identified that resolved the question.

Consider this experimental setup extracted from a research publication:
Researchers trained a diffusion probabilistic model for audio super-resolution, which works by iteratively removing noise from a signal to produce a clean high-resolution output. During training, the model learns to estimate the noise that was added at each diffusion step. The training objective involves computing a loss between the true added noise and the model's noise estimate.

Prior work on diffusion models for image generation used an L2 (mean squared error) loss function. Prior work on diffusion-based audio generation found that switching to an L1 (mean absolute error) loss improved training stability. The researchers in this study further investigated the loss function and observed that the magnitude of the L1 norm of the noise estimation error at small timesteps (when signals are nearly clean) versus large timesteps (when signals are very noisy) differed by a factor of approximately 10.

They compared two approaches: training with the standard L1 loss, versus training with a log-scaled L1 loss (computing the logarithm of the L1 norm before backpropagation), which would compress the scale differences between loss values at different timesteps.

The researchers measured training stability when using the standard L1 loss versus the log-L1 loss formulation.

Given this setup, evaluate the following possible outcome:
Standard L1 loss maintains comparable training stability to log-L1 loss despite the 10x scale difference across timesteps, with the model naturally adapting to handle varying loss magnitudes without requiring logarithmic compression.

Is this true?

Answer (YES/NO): NO